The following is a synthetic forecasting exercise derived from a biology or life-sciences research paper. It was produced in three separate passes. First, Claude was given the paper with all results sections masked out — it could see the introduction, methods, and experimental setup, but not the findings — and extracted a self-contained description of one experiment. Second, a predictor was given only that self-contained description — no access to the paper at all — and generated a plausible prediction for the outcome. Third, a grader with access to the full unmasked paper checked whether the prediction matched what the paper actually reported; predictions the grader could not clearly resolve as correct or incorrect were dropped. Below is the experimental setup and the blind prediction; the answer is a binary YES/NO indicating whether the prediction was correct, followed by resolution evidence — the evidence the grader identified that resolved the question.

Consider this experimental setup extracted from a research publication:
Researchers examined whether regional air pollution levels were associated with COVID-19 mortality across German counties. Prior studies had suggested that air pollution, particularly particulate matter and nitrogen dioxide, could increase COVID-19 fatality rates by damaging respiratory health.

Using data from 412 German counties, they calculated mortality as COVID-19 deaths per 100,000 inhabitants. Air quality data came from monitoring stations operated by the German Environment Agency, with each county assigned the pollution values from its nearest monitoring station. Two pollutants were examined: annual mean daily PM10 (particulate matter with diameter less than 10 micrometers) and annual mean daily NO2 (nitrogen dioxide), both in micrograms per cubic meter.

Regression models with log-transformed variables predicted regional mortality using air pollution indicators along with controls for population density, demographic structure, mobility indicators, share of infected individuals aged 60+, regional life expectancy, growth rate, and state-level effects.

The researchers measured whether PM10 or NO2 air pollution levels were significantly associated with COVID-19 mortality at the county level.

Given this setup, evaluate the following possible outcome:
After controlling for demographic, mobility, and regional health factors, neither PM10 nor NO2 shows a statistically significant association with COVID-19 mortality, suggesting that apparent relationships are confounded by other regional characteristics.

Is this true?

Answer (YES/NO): YES